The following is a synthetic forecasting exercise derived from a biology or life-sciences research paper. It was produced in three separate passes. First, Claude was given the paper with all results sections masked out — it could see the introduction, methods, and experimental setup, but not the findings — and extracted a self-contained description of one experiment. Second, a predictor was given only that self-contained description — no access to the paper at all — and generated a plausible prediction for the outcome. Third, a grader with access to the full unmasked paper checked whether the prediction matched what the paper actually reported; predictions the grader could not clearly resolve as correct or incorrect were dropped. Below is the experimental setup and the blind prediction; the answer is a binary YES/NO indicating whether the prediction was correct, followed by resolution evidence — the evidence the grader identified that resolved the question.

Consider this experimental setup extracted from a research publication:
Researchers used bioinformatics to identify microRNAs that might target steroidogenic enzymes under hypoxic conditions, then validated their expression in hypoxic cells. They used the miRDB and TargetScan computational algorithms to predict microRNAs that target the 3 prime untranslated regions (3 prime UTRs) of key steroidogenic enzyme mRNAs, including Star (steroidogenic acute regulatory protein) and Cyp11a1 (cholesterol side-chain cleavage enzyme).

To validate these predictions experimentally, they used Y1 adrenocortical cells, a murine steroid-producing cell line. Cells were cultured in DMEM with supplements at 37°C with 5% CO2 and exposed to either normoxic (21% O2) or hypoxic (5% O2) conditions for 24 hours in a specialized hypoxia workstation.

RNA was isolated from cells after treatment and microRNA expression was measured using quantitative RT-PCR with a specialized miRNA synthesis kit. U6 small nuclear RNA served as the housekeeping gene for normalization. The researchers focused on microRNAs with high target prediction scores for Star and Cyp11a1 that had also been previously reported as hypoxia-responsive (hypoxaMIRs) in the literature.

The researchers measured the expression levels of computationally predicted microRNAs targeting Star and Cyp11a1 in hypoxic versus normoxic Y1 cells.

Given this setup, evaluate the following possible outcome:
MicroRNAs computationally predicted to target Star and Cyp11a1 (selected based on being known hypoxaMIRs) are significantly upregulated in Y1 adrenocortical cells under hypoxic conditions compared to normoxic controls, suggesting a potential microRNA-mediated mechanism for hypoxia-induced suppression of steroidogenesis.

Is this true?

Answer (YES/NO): YES